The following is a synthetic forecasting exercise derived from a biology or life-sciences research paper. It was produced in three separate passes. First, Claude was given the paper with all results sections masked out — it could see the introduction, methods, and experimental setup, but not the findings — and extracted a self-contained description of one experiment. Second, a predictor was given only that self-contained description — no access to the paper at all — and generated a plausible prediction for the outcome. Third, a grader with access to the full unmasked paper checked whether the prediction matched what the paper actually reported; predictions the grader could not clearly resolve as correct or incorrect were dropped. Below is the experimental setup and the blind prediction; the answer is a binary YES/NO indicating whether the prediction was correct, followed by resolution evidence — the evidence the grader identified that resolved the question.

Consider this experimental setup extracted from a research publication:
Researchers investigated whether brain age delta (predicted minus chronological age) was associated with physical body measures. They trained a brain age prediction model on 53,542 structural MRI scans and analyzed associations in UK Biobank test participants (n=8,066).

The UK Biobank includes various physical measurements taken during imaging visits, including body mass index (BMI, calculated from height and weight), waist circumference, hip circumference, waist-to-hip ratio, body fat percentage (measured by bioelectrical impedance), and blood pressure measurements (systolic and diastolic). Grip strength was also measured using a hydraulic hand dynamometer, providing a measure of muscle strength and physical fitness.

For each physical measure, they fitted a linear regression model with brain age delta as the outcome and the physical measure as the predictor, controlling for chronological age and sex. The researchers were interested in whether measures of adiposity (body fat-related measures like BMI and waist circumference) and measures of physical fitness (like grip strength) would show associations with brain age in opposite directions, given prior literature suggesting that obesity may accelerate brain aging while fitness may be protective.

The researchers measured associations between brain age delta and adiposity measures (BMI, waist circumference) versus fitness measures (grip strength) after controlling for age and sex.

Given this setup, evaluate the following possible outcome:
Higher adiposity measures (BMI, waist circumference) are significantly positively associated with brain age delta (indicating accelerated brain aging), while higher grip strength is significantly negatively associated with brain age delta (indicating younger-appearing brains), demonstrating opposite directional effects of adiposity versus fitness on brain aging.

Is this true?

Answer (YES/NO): NO